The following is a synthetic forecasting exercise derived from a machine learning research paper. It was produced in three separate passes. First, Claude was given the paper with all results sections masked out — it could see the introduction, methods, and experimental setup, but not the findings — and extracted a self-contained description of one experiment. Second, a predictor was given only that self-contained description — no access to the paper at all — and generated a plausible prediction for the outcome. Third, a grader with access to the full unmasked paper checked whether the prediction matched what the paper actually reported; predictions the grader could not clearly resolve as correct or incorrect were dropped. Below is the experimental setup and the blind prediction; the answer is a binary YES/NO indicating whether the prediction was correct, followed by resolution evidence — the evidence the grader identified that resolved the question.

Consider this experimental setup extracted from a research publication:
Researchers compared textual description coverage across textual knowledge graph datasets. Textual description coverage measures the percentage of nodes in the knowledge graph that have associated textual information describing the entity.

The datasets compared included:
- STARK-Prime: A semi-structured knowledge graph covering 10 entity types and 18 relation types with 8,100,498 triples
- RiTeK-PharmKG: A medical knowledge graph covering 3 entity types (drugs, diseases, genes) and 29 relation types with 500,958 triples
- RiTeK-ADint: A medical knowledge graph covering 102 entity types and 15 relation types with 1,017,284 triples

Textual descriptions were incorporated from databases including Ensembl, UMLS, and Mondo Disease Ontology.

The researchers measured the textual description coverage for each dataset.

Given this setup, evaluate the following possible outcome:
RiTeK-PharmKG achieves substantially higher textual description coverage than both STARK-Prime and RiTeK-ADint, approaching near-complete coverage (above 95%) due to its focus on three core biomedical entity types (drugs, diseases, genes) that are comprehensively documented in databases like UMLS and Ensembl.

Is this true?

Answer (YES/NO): YES